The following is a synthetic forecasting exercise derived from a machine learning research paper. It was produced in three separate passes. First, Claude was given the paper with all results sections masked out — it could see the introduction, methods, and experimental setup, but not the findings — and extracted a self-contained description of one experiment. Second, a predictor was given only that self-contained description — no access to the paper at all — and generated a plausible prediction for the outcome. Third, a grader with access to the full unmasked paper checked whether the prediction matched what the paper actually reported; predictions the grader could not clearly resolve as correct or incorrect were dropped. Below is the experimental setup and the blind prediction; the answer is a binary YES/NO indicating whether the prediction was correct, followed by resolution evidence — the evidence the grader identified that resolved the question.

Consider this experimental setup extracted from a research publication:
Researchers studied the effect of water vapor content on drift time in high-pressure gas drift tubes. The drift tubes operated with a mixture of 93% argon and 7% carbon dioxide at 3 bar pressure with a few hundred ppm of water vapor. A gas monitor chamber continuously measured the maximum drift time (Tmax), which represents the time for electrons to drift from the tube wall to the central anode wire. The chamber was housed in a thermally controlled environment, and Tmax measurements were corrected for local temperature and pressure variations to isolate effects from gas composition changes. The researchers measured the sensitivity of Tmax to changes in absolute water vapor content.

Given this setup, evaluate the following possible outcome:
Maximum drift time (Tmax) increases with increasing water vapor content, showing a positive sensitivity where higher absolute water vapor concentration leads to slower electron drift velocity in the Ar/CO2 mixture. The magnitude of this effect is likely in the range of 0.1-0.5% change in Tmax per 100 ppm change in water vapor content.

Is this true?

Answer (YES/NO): NO